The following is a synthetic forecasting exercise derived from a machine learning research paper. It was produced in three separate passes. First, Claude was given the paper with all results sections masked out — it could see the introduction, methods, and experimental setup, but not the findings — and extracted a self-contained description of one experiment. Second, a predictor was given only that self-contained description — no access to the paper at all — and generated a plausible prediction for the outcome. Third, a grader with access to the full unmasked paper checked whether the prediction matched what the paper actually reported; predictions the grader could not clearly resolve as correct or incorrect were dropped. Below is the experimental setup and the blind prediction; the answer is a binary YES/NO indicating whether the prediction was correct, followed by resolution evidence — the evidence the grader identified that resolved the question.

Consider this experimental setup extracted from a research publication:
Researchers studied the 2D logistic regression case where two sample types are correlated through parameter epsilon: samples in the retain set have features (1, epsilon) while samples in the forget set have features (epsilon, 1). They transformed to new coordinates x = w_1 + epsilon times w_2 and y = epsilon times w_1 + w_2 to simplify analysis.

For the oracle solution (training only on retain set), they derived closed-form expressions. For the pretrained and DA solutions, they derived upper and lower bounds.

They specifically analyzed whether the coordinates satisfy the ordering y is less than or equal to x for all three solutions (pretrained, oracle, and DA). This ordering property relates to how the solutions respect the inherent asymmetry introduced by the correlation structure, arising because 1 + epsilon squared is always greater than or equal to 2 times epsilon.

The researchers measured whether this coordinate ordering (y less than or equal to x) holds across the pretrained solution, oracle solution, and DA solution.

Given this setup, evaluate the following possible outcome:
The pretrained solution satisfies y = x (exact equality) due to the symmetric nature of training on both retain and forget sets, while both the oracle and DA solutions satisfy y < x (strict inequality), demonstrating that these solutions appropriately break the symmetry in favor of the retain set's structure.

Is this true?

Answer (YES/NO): NO